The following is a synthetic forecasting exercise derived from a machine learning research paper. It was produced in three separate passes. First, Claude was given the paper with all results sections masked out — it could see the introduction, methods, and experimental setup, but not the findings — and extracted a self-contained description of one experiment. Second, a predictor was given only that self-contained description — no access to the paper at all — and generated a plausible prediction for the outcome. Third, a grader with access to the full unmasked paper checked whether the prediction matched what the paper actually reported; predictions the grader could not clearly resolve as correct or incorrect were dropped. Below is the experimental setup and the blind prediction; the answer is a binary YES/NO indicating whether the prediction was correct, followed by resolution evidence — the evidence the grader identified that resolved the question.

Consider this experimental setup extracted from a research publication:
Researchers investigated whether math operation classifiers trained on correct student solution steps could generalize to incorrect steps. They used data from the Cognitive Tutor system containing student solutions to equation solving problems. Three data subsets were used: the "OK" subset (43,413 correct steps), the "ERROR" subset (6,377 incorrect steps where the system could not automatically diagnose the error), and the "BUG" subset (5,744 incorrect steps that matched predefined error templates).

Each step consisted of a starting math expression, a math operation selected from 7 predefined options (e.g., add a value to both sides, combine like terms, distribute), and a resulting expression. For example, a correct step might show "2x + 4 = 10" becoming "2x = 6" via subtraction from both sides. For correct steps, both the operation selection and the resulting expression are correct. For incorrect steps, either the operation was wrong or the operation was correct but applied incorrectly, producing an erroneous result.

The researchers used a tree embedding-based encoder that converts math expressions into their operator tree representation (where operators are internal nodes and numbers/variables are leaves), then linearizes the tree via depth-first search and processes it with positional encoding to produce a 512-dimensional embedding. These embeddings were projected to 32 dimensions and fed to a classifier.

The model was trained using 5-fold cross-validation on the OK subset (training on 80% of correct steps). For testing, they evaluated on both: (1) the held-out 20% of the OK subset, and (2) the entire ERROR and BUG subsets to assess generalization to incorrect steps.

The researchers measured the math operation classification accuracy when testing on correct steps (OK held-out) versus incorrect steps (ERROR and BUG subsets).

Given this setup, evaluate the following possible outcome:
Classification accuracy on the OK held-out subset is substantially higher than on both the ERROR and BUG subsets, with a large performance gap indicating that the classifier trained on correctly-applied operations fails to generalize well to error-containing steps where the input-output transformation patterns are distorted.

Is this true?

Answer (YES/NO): NO